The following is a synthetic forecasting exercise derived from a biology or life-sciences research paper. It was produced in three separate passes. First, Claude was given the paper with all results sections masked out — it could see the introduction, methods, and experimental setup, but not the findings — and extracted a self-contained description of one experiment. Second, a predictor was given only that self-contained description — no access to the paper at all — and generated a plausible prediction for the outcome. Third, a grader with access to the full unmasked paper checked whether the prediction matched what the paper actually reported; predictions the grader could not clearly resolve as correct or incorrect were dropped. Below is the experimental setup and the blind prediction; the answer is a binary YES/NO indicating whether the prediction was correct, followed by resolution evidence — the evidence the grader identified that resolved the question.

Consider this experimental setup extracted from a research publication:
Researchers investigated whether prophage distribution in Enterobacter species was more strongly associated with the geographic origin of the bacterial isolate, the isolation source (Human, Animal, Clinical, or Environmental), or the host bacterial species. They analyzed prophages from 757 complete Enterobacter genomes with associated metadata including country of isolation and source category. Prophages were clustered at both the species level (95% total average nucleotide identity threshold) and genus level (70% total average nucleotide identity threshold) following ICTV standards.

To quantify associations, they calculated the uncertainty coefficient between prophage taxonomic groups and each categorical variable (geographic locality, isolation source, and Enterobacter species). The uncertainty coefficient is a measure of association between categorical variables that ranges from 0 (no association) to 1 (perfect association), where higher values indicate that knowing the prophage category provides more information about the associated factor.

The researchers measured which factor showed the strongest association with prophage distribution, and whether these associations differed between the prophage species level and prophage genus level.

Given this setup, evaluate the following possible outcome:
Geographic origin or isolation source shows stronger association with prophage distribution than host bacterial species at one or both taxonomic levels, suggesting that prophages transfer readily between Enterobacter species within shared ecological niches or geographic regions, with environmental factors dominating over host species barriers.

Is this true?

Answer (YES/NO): NO